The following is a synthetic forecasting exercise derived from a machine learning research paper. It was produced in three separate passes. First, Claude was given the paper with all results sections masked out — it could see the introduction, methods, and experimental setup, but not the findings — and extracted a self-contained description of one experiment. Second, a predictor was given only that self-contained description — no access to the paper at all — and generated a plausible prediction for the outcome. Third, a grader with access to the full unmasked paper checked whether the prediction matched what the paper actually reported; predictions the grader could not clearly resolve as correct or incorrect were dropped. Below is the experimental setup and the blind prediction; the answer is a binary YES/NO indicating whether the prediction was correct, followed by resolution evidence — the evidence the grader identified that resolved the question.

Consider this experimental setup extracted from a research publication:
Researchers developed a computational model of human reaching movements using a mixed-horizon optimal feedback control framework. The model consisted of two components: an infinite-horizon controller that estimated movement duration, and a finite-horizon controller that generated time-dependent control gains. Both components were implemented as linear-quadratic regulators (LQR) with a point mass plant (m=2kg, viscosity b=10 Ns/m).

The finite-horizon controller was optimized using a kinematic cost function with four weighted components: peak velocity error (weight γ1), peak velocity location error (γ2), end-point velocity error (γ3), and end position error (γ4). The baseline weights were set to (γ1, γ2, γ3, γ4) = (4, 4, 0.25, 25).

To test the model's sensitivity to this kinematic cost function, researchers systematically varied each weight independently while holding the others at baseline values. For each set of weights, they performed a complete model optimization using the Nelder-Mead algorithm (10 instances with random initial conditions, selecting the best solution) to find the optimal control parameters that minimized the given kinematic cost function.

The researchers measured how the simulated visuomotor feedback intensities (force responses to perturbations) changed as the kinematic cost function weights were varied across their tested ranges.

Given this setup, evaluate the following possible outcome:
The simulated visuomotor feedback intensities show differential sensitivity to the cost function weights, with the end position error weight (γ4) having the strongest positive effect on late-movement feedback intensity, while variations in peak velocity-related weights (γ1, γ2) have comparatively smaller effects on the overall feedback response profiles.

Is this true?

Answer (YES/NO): NO